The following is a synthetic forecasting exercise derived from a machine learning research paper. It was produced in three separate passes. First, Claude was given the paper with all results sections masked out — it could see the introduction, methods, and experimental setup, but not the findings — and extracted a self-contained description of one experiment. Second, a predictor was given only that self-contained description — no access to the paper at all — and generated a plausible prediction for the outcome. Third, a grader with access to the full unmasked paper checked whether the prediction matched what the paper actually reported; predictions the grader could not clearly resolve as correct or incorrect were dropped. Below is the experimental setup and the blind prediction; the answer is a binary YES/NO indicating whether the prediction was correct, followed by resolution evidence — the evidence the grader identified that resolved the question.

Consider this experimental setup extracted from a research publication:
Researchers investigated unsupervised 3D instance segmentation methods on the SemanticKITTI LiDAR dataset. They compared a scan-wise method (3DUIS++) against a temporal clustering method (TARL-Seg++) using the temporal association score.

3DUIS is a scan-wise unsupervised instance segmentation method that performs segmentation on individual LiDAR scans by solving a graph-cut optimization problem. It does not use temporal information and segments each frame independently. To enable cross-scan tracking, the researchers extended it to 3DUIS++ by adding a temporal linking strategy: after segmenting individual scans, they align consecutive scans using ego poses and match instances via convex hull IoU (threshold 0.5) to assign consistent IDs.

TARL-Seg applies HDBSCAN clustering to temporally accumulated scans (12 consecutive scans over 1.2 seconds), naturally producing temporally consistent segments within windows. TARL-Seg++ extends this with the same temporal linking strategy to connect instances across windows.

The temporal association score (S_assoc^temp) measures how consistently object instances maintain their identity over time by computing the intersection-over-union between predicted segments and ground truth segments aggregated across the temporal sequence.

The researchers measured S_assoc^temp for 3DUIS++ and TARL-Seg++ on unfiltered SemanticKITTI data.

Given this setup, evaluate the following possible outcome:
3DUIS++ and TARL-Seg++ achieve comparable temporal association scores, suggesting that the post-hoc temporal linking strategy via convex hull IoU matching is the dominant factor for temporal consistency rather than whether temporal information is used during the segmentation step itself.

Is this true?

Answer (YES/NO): NO